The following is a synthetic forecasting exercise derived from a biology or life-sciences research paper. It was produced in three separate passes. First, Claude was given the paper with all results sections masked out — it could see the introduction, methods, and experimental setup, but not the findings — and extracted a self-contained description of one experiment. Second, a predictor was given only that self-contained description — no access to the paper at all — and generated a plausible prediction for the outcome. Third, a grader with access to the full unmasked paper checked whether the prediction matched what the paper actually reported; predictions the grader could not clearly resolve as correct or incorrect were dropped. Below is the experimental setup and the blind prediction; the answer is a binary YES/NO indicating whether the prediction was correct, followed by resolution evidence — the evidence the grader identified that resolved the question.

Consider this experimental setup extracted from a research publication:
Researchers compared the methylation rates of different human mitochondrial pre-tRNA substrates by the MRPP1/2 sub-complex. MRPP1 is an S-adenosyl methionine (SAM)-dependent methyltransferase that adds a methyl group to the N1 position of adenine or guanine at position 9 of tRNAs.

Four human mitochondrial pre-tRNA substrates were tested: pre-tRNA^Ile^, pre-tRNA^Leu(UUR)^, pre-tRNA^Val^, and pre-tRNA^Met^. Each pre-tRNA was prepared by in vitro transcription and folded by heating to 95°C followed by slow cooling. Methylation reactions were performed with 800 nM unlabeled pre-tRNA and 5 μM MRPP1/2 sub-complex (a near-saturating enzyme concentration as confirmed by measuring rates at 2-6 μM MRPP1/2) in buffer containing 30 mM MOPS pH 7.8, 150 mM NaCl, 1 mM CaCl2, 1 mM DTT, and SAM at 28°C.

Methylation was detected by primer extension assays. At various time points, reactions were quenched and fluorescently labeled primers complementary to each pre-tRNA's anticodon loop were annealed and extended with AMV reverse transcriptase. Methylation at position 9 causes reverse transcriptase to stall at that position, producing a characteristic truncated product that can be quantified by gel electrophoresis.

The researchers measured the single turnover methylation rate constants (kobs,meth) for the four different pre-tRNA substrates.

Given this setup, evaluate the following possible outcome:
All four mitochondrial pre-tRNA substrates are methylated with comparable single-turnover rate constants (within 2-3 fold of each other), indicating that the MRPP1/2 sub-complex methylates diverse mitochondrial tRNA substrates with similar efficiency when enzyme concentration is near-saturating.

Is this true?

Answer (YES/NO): NO